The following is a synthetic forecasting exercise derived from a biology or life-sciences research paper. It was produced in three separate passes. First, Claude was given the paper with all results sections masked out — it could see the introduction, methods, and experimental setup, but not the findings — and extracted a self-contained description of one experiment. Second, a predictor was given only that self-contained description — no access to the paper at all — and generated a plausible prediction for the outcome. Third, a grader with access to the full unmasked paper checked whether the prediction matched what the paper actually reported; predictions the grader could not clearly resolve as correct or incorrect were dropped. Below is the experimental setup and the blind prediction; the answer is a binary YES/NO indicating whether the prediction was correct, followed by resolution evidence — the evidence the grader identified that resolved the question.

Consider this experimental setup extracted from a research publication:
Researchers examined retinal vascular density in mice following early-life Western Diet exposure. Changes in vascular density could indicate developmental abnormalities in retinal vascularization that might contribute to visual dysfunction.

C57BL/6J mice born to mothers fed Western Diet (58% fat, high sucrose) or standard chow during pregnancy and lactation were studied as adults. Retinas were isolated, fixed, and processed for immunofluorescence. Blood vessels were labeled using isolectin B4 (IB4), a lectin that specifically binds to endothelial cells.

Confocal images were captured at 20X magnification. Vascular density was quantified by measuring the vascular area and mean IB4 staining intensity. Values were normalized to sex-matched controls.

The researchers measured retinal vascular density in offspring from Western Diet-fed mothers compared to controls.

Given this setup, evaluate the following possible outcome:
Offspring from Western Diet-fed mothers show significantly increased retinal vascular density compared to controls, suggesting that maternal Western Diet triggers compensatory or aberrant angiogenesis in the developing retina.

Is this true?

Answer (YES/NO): NO